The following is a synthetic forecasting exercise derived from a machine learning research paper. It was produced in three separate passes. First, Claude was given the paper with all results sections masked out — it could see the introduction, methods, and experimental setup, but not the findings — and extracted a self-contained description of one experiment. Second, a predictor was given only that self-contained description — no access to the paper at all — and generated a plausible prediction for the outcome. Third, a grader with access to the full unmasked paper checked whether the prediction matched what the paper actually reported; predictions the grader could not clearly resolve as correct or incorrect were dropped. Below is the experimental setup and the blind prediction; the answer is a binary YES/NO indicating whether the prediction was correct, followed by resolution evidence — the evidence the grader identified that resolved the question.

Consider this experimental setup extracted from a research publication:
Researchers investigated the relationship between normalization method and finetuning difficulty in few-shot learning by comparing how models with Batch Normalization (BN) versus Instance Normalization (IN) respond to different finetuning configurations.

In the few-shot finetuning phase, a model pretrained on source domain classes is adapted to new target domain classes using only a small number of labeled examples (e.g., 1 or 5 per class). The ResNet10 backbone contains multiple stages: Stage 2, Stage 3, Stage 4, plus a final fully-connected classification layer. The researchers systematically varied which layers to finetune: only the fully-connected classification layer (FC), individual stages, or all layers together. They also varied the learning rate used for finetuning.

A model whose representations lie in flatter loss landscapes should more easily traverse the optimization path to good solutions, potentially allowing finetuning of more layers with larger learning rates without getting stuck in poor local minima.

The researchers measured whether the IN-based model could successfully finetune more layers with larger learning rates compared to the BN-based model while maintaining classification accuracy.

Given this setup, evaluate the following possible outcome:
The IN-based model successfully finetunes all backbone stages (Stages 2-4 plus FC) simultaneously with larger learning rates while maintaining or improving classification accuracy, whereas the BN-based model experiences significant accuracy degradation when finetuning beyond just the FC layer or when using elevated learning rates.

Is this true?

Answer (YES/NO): NO